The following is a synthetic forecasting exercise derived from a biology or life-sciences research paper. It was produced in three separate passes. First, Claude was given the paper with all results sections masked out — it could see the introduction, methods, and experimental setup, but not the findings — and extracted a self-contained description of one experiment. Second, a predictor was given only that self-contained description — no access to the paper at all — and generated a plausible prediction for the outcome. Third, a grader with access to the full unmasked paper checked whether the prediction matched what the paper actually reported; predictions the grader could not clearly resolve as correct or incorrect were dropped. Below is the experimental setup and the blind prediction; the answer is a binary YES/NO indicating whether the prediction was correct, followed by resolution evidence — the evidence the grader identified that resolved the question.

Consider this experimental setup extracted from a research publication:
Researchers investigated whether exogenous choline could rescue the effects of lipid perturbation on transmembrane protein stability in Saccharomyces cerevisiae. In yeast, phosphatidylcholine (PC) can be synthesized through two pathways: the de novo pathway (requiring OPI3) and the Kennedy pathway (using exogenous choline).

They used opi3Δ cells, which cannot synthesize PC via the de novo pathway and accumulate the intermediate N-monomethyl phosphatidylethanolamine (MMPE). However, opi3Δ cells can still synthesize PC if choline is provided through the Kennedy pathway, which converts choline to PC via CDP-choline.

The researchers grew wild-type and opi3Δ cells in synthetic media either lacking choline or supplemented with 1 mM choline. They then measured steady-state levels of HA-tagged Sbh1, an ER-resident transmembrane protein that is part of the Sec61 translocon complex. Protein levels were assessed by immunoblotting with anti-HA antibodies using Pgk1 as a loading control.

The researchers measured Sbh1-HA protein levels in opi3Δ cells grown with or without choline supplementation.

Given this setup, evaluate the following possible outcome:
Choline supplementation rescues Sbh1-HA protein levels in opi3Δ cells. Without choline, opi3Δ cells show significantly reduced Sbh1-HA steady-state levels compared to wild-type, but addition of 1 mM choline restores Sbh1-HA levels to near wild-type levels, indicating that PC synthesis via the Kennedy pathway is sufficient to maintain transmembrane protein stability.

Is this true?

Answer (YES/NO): YES